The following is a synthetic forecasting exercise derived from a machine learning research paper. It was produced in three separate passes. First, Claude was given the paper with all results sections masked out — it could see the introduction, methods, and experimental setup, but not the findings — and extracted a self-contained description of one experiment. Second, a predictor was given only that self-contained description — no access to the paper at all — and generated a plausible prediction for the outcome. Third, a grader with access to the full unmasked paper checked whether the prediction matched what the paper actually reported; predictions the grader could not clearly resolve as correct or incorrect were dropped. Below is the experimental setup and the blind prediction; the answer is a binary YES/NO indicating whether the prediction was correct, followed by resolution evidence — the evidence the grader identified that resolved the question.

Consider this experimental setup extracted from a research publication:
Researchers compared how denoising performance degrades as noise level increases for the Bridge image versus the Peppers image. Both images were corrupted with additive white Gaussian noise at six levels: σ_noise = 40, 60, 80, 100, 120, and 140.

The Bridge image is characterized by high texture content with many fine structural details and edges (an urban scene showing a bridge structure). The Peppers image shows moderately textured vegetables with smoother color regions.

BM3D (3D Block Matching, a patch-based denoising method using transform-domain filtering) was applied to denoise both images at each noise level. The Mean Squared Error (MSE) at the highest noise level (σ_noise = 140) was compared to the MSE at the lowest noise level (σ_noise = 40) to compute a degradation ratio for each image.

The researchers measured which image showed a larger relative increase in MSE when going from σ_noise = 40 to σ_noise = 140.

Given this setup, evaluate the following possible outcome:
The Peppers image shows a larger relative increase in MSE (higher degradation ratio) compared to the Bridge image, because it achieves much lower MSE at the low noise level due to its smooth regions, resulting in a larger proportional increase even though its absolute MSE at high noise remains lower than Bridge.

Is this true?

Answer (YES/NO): YES